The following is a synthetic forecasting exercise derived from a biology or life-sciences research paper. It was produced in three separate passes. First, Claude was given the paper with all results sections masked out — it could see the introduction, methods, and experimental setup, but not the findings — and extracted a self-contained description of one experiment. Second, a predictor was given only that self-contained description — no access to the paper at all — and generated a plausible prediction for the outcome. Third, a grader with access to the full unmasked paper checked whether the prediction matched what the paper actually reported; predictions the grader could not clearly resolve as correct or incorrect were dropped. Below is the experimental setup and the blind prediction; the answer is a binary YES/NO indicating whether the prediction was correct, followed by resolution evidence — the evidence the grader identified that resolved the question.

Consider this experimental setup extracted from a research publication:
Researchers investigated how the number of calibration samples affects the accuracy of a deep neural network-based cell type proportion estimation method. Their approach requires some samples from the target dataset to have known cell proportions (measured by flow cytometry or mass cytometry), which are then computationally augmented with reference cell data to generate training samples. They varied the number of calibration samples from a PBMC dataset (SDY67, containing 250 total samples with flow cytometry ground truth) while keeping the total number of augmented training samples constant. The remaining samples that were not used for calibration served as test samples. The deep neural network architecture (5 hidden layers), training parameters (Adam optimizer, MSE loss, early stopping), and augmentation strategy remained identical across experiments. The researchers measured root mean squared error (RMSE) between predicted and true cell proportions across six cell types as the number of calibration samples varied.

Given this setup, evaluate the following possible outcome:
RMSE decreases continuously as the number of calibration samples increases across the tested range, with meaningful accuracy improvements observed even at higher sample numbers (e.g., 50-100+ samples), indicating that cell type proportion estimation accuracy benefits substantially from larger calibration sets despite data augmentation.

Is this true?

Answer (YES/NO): NO